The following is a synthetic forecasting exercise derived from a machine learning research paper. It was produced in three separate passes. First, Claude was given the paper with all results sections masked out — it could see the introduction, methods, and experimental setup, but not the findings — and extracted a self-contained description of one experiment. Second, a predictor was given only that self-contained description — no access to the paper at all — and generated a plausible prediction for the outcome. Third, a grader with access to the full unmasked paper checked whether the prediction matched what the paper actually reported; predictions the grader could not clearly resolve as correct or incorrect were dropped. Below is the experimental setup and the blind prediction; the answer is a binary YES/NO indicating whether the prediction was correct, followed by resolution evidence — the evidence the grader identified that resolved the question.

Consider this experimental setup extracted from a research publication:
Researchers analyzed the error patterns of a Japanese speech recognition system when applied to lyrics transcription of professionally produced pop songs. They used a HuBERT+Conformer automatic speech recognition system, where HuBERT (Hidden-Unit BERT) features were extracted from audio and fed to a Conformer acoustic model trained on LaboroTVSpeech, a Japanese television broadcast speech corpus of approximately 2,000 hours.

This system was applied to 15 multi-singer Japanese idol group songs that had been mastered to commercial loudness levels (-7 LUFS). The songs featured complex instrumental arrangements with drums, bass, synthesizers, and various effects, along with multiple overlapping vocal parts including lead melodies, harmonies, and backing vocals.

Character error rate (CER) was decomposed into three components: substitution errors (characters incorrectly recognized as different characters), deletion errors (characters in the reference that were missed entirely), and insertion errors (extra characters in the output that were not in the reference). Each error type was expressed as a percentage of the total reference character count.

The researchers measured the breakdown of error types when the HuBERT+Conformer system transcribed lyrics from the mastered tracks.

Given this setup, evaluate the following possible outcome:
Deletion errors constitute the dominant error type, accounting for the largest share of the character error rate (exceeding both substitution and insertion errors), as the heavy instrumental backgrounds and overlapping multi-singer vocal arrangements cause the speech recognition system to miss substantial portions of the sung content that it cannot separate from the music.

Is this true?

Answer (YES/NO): YES